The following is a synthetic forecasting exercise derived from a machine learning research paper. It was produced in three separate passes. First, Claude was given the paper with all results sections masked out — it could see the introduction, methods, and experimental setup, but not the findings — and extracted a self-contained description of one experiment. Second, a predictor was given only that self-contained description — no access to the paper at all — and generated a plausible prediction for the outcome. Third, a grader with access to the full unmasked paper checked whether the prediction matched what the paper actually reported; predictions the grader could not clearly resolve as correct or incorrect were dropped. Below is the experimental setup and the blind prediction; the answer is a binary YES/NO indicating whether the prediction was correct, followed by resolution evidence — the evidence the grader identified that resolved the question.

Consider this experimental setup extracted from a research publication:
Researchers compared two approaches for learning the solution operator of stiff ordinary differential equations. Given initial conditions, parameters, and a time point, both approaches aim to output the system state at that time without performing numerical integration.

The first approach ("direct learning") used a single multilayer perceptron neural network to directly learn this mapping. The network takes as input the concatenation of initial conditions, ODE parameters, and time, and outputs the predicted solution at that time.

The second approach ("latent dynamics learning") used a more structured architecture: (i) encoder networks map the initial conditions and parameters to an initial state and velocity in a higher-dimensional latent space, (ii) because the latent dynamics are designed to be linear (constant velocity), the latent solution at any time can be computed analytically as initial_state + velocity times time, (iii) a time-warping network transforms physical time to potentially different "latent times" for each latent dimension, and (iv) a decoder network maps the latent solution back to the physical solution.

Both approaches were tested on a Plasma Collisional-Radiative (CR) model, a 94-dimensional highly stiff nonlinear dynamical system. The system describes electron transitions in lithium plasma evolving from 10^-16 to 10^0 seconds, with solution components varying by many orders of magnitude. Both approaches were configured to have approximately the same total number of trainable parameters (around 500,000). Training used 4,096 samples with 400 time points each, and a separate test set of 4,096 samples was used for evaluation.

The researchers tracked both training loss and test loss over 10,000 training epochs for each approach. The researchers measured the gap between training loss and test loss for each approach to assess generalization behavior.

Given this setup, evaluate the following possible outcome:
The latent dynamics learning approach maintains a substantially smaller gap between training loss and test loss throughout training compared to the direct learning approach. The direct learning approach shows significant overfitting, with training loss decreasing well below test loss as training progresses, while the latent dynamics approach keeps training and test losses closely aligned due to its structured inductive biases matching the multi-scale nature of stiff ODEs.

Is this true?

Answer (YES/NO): YES